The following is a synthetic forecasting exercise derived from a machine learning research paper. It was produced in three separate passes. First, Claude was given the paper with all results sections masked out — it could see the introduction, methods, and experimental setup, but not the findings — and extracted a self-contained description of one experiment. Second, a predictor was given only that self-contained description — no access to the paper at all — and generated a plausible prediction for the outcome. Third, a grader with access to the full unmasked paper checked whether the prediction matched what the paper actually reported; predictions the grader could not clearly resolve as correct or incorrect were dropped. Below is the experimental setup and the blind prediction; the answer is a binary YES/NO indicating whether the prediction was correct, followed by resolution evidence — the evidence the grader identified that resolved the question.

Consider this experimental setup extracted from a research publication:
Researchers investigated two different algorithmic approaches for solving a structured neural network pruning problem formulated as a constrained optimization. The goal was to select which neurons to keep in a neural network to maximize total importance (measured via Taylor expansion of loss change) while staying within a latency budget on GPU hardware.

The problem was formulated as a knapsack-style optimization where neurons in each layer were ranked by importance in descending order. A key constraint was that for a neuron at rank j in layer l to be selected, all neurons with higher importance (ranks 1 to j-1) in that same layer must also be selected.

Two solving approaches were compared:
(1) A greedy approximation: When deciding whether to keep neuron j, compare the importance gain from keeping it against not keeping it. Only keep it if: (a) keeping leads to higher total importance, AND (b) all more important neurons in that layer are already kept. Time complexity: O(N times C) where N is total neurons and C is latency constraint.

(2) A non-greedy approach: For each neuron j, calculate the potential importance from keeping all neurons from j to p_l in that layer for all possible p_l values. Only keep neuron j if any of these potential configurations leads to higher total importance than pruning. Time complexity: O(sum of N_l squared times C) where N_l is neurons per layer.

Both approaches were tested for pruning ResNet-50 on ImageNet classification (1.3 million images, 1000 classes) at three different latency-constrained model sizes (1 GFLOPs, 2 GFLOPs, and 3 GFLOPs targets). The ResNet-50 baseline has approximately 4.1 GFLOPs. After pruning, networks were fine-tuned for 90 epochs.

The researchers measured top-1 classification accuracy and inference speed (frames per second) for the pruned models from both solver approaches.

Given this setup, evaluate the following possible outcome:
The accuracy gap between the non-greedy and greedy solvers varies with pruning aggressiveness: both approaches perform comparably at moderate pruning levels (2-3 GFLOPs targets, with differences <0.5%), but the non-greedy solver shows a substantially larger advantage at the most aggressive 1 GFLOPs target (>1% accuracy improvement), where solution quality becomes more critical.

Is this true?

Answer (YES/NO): NO